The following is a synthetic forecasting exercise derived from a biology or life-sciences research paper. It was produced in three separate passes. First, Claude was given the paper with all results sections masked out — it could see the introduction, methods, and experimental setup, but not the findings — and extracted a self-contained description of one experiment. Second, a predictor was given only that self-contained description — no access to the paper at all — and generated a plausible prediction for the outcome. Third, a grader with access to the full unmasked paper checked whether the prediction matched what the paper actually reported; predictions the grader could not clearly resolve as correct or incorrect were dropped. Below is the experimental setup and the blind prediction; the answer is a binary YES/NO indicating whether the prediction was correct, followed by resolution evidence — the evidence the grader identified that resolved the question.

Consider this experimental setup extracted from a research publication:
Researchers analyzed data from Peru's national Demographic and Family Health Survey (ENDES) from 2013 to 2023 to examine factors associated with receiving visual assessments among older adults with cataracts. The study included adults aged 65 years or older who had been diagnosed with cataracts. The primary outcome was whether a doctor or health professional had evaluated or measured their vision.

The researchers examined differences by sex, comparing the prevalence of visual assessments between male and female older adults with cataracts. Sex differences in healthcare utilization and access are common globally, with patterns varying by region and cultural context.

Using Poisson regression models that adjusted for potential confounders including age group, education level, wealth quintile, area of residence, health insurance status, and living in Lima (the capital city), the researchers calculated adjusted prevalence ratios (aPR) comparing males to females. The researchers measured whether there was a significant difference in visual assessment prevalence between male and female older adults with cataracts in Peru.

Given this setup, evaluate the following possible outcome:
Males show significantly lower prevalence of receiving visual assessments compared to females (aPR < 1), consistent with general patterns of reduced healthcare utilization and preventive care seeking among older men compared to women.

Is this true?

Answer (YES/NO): NO